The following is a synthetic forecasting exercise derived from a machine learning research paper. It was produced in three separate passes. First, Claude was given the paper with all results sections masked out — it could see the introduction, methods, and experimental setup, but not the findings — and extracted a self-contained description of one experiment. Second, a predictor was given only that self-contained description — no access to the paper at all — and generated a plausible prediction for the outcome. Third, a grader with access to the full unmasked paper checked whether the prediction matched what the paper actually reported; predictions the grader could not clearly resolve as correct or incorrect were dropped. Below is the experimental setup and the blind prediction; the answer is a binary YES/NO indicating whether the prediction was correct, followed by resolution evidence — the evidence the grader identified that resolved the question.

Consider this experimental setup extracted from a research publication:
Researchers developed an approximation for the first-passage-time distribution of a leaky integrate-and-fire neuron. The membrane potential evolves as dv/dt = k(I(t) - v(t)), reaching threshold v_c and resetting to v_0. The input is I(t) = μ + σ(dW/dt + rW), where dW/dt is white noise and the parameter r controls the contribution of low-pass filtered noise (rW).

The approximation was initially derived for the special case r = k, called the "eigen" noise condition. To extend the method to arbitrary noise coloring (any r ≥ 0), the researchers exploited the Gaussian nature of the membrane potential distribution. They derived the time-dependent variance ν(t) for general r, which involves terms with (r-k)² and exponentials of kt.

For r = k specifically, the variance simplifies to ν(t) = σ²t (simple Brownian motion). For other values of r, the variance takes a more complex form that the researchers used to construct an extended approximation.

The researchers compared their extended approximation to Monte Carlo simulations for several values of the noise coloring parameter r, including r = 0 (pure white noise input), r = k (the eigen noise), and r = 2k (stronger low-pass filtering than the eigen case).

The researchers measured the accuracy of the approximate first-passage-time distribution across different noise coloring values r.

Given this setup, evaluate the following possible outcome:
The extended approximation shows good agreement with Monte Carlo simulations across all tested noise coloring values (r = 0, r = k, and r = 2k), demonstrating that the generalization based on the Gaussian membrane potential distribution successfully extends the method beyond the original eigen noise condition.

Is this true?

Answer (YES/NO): YES